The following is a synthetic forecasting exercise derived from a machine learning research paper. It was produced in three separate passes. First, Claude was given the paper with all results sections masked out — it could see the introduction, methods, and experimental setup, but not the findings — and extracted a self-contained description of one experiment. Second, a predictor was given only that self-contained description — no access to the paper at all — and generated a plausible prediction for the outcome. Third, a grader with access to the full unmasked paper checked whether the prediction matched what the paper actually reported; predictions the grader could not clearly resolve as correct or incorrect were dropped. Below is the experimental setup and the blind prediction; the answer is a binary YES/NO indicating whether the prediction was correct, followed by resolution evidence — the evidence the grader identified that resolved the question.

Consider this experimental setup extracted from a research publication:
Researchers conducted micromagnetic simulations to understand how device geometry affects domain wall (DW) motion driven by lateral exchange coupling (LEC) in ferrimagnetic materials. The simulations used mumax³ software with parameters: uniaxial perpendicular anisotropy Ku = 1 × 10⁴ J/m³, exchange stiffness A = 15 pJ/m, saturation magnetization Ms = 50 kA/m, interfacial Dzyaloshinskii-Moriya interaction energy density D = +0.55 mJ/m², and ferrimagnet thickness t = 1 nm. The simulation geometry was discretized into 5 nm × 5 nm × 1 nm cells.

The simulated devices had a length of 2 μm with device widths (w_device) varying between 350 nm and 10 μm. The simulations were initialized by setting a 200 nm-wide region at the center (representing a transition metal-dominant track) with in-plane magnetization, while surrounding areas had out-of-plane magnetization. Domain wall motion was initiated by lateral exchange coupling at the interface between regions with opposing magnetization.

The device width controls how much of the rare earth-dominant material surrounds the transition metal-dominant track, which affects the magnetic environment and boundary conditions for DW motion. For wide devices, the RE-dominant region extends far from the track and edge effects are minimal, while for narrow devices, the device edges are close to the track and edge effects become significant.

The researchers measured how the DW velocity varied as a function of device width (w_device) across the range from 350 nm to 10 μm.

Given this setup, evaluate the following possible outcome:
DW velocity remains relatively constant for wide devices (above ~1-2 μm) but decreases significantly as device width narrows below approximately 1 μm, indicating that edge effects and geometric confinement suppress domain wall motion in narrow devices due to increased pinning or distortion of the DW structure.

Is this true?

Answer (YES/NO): NO